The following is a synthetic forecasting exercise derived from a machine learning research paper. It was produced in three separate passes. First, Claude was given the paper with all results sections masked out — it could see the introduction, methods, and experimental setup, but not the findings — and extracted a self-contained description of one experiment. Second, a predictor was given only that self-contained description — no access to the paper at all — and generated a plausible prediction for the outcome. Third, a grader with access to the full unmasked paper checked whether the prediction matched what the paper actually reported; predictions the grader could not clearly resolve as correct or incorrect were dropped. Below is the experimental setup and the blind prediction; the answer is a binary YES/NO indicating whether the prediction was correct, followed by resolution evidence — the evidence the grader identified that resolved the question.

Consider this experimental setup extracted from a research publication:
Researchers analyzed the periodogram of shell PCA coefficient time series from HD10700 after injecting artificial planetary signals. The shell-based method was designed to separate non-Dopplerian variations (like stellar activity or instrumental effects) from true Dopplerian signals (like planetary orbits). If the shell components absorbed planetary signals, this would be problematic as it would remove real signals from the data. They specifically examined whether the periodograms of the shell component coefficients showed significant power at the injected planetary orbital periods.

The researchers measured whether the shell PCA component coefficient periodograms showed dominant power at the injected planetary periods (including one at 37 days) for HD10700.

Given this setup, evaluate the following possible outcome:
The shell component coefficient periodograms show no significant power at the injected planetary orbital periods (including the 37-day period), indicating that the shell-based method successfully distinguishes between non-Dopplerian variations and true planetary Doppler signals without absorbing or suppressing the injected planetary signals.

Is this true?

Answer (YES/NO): YES